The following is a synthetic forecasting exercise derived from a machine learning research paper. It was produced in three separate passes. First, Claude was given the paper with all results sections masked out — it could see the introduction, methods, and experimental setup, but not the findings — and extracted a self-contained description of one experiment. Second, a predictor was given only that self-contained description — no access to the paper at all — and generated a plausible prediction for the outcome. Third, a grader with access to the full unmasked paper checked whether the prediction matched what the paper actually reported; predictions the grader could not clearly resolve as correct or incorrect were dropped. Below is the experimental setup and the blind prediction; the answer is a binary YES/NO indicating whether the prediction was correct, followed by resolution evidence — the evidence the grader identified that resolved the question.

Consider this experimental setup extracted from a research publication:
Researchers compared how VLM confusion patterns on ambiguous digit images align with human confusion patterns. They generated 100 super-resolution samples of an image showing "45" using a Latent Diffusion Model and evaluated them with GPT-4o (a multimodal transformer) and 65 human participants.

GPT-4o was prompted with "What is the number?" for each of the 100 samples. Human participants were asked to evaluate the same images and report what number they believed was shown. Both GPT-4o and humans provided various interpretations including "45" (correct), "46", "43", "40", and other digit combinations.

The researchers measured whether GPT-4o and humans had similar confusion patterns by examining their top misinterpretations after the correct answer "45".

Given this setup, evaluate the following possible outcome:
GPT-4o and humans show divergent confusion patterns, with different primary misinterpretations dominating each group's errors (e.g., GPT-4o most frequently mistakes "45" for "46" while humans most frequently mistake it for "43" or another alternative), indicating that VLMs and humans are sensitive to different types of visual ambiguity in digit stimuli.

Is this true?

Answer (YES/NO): NO